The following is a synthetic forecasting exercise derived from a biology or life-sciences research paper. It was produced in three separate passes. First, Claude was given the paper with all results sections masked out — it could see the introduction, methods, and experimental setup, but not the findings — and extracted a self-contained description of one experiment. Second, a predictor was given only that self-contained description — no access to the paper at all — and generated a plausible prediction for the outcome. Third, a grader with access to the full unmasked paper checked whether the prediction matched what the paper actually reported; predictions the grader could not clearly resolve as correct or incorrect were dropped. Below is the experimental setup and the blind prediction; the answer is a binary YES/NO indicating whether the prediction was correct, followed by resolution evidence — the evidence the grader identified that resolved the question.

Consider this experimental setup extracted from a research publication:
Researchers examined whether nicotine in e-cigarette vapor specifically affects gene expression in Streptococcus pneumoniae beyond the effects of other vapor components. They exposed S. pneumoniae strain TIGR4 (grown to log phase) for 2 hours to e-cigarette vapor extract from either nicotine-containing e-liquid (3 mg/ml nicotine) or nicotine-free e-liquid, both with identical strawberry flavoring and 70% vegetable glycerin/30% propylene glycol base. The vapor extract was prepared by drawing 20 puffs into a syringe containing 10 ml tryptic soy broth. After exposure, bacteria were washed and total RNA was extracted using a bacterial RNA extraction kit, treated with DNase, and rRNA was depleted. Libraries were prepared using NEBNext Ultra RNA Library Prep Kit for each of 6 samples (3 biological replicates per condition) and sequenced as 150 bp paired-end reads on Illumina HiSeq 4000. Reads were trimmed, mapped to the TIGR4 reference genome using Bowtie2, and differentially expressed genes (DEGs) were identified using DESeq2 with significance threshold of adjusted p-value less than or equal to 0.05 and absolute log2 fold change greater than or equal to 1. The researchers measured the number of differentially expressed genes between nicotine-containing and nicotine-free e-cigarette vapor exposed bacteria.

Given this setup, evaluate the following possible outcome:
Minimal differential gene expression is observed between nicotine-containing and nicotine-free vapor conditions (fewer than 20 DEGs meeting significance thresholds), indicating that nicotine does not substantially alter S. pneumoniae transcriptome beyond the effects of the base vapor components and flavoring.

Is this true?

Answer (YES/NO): NO